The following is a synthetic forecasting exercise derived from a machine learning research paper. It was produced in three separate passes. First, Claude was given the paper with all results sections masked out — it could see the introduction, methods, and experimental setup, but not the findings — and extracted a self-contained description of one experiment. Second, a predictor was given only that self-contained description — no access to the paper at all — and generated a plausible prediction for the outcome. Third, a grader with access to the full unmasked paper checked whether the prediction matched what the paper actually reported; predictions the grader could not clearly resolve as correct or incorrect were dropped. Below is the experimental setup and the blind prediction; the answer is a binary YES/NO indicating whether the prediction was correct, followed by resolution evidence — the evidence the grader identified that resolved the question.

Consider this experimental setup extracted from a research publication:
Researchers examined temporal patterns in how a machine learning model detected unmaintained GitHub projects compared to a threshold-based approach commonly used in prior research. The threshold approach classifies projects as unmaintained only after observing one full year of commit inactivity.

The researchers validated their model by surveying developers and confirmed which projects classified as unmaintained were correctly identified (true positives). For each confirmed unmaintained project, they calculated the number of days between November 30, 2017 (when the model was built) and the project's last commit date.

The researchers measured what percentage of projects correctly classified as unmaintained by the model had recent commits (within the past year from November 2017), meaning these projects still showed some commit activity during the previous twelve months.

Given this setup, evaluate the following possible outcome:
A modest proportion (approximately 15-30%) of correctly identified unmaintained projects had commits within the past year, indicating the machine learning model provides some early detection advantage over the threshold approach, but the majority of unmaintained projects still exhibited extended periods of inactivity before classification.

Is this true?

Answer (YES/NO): NO